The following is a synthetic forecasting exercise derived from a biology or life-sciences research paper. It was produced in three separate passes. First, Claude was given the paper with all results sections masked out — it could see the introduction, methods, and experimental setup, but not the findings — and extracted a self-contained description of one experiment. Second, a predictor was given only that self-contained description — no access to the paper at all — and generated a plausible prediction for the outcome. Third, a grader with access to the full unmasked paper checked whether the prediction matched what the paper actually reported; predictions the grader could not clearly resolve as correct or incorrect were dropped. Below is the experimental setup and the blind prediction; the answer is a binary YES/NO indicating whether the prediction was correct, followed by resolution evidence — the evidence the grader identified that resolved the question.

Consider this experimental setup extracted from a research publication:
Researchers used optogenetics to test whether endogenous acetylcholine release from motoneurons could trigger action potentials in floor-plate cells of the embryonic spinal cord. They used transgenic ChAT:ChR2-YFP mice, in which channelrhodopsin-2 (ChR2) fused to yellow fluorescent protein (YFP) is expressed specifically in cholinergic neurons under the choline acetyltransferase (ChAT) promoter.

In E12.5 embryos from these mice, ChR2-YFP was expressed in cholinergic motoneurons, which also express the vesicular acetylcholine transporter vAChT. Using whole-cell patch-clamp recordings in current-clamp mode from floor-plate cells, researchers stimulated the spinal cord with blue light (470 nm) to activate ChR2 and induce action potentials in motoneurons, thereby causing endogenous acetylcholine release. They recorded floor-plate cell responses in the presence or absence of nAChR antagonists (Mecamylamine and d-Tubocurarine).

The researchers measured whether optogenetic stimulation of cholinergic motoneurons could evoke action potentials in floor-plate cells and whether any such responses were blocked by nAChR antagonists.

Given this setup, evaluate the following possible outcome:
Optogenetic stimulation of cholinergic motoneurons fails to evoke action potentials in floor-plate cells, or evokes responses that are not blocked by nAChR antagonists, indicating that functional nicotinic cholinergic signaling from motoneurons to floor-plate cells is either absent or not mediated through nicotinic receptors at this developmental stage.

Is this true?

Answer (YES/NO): NO